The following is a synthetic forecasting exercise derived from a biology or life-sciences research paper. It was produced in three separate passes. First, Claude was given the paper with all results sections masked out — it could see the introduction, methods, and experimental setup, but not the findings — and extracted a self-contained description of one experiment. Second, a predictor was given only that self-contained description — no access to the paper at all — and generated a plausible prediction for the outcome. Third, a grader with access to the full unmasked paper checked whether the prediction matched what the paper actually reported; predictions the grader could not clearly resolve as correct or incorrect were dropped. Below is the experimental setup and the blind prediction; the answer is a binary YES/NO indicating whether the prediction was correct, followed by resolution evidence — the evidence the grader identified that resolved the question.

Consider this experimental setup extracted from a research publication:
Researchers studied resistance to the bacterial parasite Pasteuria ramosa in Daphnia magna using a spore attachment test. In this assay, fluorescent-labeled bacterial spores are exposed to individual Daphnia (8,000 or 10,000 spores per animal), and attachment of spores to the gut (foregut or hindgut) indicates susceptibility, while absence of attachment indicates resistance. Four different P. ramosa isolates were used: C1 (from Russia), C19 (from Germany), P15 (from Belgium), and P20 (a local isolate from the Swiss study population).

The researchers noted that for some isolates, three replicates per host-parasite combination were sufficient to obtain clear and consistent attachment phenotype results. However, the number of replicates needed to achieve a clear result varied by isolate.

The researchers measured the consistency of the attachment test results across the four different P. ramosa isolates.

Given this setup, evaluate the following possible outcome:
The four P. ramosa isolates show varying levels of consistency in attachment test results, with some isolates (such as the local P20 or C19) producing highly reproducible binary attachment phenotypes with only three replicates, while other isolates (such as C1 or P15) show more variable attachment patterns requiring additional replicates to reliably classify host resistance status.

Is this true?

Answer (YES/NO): NO